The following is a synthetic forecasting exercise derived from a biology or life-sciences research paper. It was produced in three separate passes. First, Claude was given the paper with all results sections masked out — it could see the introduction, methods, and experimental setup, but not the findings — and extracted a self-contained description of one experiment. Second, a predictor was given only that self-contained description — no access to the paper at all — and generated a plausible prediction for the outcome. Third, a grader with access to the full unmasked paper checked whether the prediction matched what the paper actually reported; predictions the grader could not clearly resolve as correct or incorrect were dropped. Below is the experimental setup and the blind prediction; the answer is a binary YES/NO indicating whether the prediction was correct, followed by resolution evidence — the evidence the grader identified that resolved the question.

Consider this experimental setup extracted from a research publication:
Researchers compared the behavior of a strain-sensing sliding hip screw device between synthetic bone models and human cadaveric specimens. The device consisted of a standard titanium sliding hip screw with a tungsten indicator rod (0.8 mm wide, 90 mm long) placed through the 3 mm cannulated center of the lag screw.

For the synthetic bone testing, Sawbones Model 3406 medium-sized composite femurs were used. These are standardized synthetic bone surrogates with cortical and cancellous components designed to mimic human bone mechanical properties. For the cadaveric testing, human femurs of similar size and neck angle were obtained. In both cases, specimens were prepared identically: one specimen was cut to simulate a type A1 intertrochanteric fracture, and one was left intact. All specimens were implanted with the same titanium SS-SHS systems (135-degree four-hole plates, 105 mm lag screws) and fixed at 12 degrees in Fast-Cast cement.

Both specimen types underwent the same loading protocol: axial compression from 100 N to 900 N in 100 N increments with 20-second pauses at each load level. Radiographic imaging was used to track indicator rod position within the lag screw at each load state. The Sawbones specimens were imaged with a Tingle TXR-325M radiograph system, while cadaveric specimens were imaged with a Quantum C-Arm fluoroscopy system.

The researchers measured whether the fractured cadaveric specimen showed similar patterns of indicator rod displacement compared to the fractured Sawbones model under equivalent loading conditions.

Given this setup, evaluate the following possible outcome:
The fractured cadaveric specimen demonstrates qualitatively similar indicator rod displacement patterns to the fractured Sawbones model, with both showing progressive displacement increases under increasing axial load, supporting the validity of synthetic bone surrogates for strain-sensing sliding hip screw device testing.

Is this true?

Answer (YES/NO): YES